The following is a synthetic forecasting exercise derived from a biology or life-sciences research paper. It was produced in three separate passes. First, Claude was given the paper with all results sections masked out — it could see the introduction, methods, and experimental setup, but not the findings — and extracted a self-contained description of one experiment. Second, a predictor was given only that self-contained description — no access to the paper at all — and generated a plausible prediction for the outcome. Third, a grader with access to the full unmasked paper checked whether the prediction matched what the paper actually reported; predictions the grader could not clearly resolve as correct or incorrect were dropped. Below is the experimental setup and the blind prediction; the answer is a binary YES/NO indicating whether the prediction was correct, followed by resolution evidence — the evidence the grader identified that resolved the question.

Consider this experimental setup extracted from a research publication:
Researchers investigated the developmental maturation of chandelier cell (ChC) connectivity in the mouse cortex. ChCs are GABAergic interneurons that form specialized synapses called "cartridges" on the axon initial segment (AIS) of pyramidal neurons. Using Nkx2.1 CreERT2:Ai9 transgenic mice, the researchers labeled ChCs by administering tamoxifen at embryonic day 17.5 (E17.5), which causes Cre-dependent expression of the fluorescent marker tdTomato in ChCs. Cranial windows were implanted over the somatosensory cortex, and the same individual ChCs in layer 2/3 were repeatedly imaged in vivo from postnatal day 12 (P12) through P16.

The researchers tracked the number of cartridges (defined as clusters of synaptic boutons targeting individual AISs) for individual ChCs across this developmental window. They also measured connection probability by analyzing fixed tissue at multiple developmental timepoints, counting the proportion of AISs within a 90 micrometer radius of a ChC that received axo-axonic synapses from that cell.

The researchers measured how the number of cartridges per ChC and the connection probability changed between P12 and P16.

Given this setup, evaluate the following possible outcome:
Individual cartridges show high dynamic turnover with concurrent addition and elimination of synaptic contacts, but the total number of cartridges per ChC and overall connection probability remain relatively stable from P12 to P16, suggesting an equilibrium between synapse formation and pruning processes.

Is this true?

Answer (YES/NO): NO